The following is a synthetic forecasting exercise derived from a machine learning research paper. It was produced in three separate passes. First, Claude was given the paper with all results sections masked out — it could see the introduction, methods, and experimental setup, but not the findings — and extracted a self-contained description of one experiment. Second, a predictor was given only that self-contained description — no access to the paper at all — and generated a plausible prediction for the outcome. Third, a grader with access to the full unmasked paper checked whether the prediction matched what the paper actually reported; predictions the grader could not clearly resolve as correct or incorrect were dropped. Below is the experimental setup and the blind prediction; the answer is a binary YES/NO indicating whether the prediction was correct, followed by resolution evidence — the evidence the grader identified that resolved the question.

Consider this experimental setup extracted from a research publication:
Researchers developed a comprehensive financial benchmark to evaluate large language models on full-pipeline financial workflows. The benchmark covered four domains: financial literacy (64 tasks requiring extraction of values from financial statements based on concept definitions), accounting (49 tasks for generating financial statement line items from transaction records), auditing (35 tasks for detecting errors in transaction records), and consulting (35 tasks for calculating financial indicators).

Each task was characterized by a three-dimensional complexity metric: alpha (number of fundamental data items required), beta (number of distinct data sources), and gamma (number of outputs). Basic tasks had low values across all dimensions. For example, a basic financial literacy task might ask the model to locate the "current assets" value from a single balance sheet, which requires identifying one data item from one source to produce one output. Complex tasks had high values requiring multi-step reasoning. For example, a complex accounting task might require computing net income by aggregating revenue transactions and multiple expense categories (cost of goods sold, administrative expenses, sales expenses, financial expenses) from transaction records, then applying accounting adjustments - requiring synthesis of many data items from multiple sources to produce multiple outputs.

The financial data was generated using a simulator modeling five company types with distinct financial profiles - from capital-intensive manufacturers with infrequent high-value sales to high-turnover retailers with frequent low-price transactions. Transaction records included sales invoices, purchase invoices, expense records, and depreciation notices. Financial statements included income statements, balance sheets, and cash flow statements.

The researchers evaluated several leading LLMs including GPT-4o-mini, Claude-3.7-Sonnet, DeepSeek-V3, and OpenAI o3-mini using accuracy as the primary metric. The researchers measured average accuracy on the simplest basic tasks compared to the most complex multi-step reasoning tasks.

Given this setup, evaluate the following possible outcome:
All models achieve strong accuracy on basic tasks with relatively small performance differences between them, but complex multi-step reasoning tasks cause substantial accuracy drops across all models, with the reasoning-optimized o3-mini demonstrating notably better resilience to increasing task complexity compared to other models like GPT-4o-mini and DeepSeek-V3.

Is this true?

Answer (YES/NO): NO